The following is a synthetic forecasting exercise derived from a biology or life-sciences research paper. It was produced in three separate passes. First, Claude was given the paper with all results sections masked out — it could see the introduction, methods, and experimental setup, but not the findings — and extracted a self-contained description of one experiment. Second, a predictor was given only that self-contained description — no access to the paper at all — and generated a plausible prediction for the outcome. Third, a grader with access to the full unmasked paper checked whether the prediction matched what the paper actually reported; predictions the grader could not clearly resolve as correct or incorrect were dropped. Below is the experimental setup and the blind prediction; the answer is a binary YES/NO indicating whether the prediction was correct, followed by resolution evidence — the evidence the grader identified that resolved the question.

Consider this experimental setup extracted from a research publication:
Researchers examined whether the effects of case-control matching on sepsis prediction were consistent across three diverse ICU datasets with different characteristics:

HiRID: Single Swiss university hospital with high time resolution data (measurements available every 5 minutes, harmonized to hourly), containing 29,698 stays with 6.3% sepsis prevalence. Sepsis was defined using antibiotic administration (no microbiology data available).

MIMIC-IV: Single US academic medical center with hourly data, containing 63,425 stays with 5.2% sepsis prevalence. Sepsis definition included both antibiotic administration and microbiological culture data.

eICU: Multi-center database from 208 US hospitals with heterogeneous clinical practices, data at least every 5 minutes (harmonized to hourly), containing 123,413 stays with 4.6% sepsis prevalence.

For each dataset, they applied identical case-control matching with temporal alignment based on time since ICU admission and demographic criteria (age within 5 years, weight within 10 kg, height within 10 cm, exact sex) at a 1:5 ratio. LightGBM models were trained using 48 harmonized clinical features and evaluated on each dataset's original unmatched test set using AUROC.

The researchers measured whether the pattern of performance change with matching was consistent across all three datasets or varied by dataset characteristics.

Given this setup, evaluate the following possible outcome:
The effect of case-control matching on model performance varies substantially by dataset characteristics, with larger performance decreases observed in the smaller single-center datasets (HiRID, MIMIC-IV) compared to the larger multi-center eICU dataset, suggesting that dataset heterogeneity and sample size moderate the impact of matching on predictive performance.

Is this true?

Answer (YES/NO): YES